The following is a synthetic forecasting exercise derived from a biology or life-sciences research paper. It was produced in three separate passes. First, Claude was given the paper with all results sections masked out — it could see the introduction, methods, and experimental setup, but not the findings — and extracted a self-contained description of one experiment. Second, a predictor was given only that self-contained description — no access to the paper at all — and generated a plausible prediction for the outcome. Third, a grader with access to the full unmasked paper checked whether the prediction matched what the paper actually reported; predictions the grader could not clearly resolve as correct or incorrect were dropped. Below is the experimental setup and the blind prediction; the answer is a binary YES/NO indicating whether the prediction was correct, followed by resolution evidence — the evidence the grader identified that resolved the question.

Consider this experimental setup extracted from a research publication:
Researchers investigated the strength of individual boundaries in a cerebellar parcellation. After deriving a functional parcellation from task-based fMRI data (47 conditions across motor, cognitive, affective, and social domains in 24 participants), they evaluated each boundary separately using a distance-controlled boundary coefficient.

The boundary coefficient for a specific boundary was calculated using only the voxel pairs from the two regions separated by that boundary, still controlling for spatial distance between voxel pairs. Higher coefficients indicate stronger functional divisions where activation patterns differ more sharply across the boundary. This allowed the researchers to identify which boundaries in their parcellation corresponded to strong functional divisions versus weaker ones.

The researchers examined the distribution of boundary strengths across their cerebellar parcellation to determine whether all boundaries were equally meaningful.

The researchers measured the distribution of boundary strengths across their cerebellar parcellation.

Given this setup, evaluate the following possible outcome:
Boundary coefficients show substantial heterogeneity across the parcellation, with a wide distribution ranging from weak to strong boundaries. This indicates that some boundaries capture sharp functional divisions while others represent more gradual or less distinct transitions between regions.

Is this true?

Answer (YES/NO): YES